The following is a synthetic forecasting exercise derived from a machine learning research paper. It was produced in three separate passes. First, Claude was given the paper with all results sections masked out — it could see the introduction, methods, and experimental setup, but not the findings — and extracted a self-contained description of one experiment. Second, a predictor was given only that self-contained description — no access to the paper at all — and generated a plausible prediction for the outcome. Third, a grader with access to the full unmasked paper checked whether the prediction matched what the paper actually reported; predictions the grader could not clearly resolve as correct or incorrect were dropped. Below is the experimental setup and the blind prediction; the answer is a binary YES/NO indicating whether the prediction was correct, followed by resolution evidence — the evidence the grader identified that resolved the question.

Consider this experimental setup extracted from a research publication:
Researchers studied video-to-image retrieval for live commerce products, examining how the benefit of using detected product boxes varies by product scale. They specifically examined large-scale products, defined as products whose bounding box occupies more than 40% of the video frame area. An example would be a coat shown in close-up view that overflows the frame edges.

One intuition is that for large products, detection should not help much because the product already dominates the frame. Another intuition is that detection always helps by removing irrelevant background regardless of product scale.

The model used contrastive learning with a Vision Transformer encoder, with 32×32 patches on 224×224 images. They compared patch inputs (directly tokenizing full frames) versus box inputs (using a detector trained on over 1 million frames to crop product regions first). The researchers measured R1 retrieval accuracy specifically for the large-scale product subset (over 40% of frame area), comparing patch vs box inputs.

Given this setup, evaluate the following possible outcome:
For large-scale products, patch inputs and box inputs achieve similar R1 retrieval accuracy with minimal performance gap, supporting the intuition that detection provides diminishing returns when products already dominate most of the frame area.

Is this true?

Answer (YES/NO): YES